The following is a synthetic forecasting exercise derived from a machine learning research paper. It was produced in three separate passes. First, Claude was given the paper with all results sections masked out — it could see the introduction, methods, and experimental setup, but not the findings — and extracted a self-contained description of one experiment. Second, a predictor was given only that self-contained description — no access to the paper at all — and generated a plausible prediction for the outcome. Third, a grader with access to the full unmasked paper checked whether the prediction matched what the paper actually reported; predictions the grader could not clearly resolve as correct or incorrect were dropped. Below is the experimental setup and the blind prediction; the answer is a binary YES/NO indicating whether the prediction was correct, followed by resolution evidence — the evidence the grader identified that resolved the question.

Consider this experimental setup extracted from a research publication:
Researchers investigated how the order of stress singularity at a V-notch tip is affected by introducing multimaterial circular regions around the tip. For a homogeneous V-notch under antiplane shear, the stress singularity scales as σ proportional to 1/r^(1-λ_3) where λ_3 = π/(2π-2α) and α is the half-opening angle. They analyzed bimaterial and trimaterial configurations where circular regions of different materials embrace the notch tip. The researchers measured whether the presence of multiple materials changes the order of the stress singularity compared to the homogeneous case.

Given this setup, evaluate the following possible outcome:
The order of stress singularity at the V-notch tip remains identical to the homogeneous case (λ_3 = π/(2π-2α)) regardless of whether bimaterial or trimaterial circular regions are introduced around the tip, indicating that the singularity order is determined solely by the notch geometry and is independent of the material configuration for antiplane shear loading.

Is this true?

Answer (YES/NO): YES